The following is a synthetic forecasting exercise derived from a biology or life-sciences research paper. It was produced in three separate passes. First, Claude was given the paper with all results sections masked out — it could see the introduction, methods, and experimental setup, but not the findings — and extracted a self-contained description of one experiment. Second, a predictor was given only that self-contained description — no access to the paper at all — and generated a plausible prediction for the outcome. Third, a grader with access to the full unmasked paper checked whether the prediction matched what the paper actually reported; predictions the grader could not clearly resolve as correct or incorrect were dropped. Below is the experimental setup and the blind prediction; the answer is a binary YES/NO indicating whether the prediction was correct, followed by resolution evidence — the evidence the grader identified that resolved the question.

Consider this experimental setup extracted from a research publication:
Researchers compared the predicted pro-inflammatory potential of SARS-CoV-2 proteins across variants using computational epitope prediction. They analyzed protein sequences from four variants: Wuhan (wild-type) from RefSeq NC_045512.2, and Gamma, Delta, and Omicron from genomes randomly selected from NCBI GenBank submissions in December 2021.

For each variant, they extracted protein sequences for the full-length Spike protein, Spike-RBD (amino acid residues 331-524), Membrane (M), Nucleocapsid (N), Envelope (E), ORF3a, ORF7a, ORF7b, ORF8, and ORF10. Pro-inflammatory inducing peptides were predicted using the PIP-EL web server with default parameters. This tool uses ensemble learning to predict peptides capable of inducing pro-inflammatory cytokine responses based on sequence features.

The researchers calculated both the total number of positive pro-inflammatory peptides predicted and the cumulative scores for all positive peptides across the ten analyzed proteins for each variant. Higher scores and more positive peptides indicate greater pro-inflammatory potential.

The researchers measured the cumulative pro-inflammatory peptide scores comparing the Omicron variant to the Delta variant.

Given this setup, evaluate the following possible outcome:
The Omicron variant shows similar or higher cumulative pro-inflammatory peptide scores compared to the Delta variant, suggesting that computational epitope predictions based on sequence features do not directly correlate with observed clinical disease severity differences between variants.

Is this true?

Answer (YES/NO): NO